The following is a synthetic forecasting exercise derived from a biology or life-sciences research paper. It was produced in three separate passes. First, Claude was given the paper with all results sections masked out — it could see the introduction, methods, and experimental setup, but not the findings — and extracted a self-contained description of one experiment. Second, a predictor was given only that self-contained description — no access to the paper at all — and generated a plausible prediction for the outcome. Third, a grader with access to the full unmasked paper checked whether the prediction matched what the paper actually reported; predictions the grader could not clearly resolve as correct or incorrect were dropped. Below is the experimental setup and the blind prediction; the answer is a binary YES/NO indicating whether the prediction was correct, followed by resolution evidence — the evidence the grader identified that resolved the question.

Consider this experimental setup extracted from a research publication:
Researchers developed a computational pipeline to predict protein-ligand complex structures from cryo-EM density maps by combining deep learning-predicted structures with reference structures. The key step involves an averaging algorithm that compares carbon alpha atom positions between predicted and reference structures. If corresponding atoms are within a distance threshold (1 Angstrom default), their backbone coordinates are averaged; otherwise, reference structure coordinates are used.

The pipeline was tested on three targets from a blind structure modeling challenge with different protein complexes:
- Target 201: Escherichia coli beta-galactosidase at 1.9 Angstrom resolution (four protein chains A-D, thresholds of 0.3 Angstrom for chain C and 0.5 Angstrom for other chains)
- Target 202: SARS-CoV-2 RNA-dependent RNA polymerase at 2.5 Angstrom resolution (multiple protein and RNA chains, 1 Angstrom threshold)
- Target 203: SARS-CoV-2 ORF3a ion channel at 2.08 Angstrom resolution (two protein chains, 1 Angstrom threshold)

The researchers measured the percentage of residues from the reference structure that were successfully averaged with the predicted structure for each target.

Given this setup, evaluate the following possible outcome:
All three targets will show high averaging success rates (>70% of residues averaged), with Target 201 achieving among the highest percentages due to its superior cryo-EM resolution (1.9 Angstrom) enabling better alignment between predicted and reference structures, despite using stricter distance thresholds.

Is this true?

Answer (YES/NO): NO